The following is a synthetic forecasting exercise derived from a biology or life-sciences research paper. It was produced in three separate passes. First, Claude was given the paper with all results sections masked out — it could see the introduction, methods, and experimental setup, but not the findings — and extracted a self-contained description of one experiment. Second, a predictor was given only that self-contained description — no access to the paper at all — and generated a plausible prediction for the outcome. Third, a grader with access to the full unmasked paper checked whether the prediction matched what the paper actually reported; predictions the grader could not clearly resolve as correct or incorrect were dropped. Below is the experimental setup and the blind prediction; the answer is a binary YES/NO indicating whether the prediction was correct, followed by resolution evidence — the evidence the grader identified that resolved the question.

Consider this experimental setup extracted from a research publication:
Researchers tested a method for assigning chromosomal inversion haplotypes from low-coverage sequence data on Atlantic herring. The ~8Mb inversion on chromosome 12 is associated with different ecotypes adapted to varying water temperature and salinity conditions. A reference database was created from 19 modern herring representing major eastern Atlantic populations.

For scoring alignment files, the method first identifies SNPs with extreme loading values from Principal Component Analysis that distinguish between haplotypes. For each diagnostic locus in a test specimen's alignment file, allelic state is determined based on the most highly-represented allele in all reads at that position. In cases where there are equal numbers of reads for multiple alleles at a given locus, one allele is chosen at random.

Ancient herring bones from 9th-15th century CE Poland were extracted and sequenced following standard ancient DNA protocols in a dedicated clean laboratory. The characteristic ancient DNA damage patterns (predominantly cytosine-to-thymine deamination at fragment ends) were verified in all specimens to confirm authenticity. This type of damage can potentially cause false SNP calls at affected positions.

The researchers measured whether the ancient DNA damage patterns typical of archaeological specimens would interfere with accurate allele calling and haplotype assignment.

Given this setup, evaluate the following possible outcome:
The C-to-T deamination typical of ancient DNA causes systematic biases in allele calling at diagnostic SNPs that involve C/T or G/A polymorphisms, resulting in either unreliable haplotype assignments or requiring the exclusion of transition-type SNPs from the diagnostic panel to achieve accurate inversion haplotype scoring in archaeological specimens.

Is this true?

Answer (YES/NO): NO